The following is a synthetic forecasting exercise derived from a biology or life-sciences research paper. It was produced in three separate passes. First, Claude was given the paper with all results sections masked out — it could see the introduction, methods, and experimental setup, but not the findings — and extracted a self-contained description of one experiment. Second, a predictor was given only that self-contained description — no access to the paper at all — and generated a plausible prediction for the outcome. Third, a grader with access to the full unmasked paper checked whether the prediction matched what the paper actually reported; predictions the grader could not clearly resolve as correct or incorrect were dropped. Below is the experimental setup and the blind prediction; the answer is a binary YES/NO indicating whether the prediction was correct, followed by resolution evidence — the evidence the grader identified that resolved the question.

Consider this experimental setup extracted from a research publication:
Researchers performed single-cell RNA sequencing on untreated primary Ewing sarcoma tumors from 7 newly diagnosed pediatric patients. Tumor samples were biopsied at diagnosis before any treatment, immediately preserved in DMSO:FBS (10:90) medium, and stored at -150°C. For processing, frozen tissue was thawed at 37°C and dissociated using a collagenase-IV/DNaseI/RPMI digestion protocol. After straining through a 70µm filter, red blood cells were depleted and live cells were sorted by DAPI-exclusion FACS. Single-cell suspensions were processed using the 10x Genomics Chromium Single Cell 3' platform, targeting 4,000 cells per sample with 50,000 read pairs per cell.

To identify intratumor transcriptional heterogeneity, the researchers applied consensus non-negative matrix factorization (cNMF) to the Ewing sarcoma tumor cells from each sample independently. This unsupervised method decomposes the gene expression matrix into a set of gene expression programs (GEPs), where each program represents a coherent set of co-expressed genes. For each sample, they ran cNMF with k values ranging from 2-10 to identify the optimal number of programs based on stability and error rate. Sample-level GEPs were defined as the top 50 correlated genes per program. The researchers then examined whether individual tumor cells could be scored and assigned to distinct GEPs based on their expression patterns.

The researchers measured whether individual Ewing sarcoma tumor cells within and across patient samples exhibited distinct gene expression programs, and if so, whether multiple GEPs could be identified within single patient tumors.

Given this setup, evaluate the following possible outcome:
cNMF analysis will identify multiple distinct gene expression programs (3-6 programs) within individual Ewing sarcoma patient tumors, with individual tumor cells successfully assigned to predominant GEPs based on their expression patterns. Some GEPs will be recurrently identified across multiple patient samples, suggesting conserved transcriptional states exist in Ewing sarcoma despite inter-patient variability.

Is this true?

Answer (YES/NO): YES